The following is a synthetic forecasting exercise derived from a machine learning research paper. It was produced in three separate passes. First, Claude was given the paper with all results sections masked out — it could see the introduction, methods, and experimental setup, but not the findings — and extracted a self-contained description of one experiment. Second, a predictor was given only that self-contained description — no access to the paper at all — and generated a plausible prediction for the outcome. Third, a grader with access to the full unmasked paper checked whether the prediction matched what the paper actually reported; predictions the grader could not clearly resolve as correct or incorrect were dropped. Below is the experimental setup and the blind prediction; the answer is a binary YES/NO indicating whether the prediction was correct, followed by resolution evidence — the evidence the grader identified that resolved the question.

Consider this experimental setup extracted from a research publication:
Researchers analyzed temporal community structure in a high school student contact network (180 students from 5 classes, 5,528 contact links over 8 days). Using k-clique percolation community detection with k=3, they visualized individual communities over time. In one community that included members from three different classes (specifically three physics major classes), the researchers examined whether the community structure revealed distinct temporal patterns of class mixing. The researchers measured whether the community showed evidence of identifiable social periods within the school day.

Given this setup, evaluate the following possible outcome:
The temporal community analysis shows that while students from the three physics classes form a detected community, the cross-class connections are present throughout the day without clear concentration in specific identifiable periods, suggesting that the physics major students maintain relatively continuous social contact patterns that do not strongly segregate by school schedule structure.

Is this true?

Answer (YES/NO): NO